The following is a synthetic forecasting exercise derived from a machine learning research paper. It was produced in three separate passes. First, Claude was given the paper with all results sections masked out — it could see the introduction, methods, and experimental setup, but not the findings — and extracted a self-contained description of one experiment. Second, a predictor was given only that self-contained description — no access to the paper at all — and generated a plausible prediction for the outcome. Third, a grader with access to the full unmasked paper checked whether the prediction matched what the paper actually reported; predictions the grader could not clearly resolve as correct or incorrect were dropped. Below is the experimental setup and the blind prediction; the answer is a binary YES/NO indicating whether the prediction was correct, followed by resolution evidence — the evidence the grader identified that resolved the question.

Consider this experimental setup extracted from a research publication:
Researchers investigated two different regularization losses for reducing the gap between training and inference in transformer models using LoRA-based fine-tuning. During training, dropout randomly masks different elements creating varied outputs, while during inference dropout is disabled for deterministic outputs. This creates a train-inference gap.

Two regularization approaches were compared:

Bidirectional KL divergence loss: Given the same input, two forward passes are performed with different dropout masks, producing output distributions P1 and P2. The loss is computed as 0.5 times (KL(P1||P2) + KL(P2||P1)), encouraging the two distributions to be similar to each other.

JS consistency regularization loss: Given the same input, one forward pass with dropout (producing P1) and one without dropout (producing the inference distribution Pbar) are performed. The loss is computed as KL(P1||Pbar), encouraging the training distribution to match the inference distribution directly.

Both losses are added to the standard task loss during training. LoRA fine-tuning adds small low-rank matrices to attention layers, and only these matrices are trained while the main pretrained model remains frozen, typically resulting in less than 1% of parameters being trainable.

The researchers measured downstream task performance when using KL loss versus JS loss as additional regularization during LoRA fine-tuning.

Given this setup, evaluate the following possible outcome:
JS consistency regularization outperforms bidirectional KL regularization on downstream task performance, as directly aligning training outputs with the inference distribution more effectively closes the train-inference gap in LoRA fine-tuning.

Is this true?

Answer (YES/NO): NO